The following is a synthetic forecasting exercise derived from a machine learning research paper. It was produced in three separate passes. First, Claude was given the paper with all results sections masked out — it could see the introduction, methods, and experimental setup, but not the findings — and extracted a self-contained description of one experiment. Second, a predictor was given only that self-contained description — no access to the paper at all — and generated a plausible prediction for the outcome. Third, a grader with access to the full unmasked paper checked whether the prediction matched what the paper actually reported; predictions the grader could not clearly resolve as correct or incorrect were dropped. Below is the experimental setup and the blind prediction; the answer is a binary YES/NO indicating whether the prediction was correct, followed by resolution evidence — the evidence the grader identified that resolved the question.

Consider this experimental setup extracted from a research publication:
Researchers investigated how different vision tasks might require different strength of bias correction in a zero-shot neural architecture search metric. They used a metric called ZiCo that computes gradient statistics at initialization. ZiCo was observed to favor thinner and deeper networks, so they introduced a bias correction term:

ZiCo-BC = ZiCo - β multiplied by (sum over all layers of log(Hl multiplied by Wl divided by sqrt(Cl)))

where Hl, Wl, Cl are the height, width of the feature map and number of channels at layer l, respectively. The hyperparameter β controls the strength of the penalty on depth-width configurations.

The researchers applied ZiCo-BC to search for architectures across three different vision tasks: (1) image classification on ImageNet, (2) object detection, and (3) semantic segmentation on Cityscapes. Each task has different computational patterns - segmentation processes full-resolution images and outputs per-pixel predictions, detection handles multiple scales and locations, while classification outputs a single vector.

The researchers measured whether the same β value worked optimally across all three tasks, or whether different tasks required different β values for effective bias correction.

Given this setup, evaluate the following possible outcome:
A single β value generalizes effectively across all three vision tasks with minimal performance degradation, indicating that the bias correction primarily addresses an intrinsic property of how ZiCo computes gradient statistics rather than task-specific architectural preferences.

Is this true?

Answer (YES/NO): NO